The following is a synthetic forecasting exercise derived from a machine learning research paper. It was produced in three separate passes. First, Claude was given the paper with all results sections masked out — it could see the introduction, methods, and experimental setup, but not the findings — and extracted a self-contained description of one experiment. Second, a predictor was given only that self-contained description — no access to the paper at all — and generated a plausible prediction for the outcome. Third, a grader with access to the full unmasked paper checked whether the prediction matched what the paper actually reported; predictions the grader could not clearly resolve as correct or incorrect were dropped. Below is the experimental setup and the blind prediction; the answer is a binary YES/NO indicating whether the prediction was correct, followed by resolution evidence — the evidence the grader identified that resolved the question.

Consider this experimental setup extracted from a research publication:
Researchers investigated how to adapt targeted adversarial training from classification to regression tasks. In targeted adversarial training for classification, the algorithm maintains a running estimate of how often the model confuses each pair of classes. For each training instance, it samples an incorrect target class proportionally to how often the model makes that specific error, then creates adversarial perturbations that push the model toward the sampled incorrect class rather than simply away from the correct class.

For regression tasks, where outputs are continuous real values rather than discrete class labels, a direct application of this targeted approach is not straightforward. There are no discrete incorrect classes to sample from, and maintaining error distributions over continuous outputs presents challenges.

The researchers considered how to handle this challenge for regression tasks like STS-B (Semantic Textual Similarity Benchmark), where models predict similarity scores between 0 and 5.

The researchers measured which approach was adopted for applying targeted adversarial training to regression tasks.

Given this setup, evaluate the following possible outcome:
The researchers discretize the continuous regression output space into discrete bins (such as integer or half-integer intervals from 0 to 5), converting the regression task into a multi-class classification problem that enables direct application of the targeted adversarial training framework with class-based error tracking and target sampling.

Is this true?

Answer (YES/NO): YES